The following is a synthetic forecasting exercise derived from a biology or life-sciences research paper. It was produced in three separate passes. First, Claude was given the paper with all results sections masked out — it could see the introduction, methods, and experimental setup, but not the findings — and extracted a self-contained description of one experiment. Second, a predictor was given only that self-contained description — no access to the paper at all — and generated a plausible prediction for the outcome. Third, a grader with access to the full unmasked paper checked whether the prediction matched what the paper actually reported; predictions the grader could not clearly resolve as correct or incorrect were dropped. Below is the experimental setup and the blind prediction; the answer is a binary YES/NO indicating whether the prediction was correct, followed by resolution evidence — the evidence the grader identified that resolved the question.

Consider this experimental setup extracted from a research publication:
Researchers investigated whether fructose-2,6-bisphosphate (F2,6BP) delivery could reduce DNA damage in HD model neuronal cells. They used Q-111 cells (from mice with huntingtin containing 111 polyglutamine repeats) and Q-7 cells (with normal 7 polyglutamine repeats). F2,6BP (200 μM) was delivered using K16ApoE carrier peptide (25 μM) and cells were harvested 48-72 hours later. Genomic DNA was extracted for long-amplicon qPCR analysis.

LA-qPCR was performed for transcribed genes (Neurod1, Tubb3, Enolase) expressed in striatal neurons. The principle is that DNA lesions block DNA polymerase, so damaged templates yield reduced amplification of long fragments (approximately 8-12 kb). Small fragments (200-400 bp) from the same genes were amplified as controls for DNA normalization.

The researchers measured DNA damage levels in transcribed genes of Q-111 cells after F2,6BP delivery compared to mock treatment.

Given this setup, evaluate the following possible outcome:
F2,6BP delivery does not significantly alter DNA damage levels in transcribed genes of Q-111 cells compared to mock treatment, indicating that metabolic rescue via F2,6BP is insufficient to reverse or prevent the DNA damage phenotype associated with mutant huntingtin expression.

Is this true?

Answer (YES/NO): NO